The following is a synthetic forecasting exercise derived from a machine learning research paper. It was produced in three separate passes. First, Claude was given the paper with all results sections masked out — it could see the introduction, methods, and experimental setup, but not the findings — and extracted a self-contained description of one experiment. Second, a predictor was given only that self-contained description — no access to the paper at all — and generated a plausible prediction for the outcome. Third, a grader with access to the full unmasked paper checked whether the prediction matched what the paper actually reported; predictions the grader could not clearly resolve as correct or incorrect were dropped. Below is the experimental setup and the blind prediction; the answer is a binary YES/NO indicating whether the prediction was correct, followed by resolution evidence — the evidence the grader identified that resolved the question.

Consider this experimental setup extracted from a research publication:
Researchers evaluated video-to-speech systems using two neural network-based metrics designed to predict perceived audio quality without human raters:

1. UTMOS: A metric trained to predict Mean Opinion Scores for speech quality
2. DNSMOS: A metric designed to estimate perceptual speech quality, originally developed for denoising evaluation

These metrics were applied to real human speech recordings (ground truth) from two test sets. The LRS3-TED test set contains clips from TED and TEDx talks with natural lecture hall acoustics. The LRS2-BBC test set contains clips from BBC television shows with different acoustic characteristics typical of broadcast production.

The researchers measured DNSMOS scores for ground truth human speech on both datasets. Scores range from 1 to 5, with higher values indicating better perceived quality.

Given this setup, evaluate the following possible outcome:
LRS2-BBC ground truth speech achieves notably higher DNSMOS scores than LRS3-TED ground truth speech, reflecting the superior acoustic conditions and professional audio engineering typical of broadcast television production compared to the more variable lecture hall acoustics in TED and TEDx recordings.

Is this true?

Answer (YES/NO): NO